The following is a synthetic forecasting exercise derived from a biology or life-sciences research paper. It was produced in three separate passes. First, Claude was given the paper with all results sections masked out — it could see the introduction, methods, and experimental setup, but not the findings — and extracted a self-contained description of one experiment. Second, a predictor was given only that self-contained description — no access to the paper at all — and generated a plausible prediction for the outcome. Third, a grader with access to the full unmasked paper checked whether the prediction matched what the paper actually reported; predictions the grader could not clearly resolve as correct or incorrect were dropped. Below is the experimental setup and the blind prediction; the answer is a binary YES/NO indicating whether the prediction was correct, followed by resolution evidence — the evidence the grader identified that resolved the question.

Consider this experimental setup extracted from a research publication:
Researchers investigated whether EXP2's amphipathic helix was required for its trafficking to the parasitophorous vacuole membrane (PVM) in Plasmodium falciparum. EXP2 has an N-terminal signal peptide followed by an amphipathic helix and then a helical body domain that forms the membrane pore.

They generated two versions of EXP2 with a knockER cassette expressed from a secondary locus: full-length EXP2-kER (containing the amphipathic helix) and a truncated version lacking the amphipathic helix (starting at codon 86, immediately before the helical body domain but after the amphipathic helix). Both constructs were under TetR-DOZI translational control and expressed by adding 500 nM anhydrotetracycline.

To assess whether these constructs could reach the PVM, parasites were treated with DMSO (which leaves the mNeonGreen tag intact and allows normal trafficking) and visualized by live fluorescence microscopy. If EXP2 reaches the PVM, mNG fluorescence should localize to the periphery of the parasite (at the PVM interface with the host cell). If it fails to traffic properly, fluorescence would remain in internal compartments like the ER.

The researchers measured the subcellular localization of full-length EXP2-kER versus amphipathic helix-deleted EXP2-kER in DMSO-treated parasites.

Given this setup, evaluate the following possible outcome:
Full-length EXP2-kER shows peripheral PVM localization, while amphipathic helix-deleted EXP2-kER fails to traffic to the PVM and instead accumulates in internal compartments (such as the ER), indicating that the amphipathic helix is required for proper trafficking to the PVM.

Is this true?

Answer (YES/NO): NO